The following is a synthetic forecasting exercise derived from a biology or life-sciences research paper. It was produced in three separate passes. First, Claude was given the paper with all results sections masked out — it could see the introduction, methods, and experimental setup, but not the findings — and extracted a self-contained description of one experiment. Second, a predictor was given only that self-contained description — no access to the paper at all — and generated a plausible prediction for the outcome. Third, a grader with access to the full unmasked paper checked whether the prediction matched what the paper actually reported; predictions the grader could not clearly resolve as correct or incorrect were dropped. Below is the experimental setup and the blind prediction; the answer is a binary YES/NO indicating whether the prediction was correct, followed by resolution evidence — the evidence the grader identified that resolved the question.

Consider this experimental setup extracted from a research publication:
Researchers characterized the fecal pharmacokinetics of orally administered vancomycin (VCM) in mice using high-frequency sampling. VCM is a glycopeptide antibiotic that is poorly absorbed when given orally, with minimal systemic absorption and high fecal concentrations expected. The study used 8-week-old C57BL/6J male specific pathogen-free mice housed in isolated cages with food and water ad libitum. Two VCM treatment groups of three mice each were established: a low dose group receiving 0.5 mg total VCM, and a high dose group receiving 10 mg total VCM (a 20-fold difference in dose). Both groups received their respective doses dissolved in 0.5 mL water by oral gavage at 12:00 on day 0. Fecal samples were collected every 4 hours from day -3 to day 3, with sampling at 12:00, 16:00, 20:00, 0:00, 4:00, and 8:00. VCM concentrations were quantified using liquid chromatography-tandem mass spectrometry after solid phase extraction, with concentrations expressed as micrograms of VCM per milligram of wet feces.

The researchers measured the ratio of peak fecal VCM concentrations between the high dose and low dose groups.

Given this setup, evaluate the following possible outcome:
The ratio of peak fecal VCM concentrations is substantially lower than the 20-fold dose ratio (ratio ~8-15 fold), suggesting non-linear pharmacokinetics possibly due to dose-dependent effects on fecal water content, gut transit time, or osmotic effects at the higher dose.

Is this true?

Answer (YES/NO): NO